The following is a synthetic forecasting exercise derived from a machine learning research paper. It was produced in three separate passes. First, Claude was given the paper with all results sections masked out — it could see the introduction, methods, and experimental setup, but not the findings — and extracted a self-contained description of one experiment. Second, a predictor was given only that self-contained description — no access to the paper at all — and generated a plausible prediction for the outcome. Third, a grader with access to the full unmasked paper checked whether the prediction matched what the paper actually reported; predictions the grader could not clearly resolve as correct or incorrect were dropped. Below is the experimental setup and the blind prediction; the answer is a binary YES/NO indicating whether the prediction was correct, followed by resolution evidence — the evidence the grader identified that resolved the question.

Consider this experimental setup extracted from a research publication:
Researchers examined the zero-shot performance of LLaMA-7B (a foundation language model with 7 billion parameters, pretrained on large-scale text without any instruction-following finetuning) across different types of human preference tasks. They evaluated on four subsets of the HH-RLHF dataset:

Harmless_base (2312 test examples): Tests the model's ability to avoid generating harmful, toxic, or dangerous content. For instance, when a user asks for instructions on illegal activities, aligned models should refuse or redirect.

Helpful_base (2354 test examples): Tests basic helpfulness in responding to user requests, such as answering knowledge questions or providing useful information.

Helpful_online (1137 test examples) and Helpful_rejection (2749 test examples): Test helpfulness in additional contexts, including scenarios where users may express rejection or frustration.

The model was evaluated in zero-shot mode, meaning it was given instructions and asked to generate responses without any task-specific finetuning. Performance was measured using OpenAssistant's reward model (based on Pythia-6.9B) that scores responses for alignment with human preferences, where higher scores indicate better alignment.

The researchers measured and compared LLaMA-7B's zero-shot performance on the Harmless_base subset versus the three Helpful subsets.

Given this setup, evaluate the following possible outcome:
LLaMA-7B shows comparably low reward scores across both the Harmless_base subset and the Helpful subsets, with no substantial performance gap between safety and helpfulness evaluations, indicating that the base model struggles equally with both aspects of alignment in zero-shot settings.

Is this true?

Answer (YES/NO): NO